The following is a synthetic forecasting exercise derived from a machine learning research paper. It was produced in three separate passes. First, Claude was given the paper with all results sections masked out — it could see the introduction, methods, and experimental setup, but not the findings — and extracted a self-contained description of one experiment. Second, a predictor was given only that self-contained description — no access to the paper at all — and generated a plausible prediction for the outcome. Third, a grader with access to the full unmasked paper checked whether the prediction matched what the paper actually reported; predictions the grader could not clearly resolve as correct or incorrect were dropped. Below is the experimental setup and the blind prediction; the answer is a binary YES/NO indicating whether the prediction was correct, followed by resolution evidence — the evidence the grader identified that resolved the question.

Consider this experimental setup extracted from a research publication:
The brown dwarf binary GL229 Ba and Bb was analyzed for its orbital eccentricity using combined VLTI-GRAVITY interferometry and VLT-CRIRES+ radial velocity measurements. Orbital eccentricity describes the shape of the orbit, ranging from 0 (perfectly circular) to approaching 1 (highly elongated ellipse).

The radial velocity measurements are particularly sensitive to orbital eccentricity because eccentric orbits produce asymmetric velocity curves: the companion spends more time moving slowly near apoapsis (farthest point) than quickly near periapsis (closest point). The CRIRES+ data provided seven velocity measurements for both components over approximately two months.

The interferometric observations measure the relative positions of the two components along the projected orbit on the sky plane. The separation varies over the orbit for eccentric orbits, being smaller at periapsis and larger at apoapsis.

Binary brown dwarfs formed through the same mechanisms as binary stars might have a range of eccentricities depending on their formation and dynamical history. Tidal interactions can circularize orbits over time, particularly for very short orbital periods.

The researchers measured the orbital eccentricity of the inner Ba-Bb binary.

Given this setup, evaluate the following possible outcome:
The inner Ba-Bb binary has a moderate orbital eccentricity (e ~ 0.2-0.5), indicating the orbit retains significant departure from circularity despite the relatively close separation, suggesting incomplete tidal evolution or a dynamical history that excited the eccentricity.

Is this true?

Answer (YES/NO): YES